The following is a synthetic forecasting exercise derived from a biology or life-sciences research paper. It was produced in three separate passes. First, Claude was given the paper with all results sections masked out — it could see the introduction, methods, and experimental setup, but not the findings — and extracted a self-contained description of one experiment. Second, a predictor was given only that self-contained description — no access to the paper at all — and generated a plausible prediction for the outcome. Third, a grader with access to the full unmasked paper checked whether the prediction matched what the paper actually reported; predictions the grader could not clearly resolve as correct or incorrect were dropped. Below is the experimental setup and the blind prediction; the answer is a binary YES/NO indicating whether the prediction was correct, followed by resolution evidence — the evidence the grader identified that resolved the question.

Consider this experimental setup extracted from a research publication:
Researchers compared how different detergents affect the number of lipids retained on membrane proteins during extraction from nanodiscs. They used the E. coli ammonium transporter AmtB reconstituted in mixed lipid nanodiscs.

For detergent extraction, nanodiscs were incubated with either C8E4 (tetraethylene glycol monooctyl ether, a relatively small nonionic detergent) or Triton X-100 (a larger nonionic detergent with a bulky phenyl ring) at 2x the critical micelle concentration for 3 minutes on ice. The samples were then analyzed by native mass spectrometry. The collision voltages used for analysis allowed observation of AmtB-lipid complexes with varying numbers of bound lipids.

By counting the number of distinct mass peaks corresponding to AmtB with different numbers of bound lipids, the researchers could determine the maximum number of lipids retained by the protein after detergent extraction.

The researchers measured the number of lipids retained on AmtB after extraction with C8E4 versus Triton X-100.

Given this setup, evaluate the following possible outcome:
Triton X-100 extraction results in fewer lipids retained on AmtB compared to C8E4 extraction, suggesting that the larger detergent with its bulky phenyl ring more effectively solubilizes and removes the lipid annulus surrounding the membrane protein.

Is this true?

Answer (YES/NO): NO